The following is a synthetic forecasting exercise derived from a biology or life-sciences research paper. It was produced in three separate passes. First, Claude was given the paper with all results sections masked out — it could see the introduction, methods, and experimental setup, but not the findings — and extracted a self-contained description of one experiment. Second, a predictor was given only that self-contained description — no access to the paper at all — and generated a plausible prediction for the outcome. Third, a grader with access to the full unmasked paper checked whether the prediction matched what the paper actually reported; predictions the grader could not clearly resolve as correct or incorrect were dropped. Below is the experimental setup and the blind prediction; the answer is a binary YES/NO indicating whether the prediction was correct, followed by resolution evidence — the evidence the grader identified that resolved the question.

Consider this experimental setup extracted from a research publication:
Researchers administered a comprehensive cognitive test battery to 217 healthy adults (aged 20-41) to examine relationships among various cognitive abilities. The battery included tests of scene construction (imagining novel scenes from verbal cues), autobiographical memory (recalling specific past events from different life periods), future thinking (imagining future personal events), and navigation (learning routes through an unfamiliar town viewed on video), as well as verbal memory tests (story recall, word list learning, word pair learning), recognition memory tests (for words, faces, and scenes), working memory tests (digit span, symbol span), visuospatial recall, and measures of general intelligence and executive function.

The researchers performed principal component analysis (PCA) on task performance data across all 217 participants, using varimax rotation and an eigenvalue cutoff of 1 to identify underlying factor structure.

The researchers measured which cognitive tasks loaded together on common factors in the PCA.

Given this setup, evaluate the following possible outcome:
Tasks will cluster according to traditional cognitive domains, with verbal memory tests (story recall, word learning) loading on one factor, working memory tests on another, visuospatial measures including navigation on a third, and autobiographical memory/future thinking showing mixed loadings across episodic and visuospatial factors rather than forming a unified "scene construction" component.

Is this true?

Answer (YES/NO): NO